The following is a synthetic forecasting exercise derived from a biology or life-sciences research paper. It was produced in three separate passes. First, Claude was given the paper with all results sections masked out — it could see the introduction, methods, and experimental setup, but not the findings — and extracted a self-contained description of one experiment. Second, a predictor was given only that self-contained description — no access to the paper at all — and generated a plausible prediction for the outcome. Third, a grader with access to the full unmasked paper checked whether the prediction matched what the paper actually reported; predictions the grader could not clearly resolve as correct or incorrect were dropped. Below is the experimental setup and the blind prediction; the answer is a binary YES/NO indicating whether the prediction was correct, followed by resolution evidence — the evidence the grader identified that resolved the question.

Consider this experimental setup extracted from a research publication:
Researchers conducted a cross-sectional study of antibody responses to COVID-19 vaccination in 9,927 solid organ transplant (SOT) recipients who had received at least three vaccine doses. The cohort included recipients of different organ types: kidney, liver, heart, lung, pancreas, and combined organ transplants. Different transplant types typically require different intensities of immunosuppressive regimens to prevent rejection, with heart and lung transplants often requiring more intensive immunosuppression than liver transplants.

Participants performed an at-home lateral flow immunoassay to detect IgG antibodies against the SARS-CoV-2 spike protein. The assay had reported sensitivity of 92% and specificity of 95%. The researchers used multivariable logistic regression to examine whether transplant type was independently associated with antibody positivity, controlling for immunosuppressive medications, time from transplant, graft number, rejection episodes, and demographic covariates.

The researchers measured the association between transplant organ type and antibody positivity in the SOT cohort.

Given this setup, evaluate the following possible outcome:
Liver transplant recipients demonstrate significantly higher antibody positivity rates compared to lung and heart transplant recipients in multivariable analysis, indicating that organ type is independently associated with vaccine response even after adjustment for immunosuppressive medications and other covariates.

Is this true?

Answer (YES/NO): YES